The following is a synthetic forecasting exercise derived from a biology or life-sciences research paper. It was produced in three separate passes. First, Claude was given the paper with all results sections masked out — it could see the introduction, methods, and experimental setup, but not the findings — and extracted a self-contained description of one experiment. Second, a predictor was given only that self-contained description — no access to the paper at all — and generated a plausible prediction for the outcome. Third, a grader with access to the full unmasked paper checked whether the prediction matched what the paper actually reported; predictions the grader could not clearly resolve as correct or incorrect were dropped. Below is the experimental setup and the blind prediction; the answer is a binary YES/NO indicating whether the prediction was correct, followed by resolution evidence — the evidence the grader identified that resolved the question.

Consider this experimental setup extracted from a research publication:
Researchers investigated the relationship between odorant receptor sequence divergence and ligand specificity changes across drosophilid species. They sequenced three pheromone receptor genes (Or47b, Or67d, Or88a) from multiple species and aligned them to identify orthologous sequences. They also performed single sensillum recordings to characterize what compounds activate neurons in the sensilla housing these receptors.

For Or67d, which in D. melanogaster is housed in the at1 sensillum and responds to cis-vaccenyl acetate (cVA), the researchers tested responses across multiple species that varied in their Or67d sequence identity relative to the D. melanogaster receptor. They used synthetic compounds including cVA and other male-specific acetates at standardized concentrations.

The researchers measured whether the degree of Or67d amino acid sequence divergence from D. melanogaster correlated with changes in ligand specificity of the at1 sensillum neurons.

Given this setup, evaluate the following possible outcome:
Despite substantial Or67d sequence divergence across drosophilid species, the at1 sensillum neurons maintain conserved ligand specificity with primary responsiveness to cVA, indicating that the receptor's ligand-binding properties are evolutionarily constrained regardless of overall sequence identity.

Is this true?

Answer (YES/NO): NO